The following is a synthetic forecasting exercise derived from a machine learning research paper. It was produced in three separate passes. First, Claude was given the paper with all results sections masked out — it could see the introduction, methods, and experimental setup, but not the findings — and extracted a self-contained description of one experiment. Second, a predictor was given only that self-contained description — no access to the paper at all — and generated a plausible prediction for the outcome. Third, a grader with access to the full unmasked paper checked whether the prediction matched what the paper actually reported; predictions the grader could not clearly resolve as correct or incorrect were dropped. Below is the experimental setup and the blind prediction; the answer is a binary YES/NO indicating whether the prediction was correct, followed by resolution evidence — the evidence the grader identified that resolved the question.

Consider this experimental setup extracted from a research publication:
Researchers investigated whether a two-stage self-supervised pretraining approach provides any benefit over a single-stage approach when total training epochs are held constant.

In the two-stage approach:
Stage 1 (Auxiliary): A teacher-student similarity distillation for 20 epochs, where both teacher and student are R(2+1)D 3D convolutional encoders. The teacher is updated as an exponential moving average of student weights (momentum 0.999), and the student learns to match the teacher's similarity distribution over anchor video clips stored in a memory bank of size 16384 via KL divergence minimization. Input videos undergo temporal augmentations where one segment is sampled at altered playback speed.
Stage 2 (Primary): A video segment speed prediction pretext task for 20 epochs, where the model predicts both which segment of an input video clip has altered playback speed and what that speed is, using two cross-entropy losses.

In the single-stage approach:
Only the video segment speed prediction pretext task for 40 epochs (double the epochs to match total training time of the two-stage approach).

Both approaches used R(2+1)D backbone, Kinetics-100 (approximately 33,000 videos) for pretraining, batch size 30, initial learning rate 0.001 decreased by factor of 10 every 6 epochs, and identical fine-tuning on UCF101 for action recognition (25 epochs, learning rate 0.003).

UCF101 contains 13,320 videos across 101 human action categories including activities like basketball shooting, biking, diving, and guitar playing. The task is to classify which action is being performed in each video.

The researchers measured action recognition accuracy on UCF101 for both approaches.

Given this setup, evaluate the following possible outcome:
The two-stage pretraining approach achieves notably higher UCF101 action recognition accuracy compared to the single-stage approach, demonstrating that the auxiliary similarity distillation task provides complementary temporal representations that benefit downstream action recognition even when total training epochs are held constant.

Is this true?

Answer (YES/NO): YES